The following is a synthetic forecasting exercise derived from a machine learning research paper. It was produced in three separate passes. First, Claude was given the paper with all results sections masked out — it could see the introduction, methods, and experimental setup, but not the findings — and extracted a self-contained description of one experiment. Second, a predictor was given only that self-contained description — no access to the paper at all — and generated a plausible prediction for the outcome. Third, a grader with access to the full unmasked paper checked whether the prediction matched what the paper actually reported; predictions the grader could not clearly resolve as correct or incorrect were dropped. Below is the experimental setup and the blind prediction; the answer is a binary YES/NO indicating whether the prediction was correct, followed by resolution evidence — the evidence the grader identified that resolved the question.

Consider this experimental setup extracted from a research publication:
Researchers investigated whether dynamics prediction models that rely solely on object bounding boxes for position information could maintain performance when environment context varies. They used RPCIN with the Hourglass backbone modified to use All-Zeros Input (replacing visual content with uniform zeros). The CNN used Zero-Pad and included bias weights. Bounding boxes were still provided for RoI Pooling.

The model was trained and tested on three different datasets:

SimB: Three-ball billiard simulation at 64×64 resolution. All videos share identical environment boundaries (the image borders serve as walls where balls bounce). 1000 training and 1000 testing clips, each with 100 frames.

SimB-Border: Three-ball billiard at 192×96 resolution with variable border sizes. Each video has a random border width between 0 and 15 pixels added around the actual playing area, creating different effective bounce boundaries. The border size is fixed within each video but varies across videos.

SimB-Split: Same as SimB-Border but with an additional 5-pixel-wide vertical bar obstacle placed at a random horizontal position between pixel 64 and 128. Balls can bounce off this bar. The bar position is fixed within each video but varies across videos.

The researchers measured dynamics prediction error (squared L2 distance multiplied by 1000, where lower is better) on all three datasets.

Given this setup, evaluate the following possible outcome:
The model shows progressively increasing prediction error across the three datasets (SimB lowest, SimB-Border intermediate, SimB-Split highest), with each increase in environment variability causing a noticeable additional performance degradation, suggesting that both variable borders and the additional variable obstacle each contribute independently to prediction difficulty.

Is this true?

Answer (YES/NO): YES